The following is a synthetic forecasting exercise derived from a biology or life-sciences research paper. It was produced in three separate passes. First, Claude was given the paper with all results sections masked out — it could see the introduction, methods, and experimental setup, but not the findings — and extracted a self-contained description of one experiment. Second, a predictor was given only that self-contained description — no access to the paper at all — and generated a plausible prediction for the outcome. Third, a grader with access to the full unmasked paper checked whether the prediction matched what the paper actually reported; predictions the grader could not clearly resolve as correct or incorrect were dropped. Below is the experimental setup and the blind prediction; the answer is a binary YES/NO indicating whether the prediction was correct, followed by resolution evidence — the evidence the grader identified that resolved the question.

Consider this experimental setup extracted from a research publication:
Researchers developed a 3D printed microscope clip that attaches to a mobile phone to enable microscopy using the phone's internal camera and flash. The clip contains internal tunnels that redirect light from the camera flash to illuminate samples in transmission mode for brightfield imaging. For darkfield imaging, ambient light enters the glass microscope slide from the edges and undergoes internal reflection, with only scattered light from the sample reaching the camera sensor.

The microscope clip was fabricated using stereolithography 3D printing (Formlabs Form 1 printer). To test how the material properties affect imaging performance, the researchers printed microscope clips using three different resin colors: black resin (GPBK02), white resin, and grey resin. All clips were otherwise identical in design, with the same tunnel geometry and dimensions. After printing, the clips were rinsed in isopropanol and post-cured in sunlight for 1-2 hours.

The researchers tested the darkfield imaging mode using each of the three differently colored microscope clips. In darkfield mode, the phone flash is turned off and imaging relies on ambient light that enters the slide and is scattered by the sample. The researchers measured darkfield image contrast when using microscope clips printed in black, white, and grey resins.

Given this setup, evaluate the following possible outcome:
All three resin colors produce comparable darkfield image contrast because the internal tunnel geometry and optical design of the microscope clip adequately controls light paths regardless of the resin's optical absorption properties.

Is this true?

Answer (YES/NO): NO